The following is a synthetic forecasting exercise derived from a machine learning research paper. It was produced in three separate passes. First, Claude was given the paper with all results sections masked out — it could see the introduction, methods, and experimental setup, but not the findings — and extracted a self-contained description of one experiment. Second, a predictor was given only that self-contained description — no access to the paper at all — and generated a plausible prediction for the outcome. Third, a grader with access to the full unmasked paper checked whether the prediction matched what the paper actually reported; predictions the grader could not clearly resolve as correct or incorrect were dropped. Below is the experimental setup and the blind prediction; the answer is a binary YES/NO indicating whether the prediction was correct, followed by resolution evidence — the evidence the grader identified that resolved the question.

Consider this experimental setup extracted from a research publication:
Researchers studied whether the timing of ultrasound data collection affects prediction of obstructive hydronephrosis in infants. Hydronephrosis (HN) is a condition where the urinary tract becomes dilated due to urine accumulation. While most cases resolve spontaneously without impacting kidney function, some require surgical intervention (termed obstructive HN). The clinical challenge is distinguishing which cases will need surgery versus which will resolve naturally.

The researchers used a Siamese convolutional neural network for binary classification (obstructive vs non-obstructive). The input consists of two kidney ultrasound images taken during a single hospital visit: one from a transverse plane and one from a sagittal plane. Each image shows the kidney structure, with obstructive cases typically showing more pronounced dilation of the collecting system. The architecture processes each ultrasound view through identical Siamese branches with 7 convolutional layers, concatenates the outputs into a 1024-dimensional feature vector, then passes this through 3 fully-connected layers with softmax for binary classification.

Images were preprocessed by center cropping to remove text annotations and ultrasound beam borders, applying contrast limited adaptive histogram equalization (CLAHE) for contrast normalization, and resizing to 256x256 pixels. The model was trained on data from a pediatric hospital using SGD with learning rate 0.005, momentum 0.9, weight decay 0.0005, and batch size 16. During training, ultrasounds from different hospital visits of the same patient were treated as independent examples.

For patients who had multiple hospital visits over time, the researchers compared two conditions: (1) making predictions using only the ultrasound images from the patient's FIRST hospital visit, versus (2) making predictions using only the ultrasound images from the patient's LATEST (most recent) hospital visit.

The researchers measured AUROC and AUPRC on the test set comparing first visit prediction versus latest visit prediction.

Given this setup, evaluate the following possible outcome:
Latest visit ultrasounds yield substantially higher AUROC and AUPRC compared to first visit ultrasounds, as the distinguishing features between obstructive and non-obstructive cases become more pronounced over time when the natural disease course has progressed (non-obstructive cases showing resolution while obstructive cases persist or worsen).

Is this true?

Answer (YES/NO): NO